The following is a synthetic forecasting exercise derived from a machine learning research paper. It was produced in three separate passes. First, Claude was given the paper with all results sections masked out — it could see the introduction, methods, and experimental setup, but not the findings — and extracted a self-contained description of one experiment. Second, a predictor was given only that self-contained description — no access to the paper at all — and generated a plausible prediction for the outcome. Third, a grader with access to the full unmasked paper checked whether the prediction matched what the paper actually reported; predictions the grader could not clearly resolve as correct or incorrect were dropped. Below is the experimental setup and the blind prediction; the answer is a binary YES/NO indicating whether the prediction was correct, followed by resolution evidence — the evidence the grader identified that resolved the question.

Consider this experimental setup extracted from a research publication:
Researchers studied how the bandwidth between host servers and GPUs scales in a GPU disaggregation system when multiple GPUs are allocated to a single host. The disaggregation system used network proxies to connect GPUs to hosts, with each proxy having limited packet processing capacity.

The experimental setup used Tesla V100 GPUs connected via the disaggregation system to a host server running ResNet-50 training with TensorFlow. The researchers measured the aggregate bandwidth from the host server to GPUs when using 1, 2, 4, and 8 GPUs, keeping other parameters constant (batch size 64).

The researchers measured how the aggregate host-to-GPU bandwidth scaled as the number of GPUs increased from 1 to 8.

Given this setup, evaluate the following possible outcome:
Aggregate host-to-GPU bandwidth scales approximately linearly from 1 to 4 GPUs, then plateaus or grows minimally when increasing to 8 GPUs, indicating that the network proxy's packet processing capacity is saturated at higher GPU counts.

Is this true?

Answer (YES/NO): NO